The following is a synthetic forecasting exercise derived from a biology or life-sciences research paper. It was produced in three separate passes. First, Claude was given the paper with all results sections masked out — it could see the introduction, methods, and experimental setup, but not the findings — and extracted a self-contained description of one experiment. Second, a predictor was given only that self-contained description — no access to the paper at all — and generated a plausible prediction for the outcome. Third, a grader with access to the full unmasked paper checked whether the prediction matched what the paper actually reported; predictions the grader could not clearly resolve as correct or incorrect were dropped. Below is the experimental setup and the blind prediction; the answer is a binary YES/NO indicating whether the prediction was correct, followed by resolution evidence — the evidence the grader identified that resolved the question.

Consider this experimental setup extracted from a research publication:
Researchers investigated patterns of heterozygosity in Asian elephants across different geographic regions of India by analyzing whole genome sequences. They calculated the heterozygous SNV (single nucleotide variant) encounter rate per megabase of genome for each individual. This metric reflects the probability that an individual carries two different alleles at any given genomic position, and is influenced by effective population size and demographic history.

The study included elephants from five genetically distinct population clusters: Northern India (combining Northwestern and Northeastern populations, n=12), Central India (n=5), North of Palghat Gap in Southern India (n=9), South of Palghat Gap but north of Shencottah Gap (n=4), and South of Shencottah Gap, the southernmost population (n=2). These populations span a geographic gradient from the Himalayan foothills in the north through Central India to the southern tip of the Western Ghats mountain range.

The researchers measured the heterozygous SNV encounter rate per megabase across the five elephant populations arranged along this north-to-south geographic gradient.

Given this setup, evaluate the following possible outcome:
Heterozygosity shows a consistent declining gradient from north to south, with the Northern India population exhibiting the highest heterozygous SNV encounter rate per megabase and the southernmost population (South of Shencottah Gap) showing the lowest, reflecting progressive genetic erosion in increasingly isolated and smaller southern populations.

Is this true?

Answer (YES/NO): YES